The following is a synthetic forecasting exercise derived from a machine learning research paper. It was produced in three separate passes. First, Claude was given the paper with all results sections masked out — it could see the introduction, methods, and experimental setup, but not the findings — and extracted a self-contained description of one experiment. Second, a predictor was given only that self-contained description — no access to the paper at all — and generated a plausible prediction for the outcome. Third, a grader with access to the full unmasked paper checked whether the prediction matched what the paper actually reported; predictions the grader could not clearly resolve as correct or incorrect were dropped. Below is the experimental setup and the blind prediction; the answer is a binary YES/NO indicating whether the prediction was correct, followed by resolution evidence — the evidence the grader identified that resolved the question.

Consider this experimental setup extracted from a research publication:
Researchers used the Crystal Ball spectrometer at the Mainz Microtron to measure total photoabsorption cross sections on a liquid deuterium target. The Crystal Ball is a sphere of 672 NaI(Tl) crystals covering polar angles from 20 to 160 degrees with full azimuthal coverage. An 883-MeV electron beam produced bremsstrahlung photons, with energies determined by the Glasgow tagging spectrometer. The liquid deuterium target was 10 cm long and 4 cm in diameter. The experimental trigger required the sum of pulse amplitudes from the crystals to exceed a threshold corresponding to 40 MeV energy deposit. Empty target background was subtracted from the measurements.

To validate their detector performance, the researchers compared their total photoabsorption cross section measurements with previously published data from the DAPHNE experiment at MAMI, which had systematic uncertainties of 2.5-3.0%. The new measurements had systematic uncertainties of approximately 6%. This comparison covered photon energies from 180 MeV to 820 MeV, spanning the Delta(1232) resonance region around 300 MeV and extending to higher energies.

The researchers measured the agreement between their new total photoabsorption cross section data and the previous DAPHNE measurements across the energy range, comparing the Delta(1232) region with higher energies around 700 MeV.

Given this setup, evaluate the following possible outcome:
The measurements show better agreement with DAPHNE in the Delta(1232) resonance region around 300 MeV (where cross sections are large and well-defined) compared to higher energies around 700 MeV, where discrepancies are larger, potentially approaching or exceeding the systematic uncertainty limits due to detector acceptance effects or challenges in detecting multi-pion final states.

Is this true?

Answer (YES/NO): YES